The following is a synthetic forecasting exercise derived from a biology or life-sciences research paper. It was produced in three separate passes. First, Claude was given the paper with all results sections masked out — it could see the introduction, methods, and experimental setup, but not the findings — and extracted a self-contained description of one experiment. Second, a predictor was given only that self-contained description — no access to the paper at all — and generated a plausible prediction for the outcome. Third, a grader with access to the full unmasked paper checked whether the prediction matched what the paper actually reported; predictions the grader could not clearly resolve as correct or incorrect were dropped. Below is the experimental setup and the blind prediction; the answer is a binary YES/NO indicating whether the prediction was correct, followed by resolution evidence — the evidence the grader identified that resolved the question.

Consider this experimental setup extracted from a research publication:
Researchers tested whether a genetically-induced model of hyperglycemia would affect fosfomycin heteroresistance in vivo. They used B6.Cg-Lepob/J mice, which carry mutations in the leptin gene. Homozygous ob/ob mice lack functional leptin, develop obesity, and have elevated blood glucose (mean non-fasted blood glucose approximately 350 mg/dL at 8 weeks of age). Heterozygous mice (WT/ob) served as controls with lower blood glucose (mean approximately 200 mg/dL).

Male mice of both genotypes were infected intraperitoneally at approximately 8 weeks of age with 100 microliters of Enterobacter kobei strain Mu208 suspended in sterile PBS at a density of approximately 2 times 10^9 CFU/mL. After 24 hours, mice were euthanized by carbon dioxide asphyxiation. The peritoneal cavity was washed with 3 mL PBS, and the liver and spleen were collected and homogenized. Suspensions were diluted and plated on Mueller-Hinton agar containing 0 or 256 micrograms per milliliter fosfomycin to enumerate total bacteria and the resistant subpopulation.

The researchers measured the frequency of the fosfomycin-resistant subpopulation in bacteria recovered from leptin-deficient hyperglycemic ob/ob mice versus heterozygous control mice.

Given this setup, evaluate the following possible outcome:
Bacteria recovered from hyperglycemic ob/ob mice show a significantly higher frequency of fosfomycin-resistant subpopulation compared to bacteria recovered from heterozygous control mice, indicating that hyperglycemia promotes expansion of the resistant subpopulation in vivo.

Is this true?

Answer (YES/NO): YES